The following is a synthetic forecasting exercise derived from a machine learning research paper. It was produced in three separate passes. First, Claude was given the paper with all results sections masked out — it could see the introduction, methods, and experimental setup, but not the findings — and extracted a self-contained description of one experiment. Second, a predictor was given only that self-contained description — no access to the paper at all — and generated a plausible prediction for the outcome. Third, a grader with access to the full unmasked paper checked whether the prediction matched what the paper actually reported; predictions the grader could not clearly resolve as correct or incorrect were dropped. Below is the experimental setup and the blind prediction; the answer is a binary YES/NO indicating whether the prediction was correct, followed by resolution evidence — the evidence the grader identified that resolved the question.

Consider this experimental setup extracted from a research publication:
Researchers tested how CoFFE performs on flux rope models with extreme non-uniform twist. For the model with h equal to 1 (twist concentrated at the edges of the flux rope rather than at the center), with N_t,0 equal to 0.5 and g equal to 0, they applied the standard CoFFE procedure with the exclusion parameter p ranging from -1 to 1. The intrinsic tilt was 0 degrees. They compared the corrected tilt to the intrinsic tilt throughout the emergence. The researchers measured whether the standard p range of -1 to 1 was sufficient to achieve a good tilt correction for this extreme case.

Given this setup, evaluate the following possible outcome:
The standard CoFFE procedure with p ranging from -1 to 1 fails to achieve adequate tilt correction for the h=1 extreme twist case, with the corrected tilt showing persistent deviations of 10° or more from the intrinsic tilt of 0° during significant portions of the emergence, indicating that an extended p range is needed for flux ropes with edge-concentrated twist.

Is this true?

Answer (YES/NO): YES